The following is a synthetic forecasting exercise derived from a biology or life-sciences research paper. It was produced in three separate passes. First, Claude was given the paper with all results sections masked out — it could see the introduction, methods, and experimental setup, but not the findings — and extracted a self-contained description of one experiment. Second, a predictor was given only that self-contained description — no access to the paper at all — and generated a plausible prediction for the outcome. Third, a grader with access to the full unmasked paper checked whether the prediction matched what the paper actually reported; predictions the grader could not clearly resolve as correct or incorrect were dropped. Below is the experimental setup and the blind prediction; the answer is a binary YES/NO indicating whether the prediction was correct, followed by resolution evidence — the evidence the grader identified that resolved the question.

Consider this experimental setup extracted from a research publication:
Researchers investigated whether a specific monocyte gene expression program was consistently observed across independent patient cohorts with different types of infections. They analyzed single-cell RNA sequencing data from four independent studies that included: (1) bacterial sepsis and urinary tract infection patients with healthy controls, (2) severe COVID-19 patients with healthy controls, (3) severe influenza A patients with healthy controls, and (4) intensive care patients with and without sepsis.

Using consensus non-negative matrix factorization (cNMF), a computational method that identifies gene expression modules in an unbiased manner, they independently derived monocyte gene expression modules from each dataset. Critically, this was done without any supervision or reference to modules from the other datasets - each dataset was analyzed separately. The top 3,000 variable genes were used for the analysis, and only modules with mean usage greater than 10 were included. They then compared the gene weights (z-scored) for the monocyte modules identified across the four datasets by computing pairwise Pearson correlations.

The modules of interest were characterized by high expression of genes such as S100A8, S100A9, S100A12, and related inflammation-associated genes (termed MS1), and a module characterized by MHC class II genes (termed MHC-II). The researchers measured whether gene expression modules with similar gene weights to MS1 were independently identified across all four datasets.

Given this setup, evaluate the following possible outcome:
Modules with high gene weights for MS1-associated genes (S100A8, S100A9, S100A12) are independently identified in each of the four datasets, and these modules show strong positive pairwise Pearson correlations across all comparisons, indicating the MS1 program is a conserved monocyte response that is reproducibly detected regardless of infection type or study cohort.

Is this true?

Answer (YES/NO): YES